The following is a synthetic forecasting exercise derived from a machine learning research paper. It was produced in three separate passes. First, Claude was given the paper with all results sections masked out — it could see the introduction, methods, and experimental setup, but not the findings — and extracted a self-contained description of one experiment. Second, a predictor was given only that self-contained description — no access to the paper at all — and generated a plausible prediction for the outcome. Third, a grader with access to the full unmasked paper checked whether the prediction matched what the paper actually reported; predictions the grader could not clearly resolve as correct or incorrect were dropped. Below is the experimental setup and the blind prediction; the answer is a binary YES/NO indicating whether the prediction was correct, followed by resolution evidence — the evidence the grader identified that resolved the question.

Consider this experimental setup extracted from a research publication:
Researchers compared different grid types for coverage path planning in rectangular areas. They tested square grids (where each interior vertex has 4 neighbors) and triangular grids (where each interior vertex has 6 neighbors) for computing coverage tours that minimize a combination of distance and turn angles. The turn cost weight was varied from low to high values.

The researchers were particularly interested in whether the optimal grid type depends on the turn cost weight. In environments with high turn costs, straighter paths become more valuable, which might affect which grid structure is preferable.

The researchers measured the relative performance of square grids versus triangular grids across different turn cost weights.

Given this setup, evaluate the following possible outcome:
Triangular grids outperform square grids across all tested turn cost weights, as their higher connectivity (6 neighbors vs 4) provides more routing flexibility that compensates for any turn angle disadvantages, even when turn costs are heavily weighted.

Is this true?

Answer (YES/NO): YES